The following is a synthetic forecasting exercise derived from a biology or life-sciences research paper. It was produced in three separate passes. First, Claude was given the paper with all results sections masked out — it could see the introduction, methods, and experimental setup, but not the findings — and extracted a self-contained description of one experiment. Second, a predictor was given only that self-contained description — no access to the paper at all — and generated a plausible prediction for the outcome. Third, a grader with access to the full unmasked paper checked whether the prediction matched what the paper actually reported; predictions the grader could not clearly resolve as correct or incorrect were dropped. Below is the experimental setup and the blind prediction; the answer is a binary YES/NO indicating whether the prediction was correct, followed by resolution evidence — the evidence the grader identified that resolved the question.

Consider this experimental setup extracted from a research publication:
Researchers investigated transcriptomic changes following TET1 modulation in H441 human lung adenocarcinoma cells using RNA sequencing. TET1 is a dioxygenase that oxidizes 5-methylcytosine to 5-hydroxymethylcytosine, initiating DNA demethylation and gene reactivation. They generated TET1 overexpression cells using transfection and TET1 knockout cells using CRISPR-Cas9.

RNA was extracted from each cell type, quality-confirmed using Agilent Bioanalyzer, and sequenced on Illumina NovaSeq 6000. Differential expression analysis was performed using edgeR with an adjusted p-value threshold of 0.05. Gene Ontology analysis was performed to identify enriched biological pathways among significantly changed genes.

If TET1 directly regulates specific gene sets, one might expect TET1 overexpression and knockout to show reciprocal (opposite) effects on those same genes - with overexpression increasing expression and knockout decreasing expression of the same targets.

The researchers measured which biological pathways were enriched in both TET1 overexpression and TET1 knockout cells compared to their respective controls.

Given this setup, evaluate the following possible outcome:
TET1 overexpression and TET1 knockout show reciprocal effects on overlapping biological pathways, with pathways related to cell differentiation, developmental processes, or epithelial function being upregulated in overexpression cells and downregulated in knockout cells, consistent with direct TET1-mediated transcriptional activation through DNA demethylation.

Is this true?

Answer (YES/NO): NO